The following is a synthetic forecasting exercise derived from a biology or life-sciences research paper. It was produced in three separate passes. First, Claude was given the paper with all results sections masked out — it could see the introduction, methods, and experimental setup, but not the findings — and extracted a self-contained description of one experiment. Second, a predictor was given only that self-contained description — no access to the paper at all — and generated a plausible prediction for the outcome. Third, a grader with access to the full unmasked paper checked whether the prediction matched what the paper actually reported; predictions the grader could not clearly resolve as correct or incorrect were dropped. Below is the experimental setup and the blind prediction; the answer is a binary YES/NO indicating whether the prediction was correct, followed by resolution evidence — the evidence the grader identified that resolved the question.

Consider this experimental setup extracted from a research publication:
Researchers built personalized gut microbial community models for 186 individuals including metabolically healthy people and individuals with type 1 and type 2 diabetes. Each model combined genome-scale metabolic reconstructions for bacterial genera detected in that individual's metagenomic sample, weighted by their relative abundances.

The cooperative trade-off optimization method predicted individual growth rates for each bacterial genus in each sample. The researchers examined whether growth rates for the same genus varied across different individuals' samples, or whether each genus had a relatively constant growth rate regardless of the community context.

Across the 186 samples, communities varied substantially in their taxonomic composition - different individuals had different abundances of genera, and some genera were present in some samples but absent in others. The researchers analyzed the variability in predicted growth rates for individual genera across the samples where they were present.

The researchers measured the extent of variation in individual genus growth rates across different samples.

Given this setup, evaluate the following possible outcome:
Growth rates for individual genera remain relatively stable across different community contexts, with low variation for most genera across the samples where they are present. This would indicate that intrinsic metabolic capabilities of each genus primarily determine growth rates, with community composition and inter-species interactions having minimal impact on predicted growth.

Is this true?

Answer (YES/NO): NO